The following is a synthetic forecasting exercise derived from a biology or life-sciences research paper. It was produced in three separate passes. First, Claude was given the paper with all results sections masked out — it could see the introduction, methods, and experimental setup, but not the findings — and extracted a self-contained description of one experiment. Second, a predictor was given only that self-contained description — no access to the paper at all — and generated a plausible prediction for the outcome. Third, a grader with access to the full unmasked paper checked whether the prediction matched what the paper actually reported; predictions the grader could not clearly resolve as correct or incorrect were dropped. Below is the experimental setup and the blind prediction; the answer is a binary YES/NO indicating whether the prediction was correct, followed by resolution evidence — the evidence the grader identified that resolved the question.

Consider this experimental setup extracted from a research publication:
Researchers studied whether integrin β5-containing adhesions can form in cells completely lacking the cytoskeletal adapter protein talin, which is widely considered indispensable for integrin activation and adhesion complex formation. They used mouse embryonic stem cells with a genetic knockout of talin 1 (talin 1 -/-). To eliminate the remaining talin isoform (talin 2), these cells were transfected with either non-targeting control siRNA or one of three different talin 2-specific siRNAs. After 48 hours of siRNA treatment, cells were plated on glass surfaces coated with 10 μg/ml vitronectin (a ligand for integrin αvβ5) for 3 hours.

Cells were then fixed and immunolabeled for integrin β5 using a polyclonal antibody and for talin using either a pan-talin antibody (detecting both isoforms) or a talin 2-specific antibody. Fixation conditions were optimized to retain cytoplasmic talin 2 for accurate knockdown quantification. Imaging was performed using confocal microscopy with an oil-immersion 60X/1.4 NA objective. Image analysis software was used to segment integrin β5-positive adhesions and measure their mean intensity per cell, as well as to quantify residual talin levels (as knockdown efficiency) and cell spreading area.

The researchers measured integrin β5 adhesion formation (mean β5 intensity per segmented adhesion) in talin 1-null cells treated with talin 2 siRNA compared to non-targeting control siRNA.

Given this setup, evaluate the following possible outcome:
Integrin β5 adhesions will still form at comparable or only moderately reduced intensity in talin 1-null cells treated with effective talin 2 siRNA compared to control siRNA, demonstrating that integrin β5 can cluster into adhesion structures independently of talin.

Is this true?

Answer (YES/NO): NO